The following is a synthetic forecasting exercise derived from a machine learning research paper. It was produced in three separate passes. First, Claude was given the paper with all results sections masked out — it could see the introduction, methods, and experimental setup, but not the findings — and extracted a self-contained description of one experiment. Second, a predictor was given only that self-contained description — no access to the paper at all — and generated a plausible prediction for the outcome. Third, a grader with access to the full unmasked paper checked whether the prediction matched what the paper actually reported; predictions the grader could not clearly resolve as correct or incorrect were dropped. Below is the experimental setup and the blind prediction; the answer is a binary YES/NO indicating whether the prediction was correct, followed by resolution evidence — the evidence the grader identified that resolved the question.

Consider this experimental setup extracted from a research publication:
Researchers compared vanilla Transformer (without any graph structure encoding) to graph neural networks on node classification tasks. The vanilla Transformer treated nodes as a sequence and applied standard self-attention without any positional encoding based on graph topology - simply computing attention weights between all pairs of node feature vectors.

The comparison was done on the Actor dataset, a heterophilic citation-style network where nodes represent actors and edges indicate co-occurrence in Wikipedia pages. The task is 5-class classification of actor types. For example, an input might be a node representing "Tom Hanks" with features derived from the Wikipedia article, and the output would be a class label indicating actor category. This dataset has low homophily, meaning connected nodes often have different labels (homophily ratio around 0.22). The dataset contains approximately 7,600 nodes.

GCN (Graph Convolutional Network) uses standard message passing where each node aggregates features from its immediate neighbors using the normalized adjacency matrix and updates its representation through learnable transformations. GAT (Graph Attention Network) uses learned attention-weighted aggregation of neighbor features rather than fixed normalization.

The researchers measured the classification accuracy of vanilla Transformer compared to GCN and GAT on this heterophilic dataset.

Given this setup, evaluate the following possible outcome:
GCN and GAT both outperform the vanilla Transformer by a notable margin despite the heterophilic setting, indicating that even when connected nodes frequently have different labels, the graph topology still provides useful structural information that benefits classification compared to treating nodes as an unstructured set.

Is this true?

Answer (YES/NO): NO